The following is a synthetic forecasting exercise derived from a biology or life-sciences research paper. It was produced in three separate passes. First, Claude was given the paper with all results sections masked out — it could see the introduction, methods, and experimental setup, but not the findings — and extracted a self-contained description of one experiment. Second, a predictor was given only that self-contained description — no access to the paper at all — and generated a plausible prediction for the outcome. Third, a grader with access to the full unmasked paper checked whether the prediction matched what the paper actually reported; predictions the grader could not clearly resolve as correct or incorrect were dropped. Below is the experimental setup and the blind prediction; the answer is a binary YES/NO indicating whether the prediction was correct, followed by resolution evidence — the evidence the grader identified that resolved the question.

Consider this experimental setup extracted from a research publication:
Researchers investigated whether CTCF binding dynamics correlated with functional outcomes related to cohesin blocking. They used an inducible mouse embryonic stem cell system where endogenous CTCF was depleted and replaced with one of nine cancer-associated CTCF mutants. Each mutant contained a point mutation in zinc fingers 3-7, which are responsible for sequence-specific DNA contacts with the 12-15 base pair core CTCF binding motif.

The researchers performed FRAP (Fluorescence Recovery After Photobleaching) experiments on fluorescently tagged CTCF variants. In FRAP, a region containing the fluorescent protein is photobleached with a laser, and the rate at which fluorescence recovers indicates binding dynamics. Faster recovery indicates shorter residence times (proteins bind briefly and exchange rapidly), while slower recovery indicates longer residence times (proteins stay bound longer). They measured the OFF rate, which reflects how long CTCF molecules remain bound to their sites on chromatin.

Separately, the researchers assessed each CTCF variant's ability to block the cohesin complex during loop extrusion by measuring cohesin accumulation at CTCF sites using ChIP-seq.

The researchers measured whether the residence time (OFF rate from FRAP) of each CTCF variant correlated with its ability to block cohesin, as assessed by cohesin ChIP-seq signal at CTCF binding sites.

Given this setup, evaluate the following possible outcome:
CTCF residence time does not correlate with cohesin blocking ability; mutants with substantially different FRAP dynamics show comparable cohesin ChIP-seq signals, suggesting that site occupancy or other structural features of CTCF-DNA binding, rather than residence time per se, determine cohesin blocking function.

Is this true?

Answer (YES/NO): NO